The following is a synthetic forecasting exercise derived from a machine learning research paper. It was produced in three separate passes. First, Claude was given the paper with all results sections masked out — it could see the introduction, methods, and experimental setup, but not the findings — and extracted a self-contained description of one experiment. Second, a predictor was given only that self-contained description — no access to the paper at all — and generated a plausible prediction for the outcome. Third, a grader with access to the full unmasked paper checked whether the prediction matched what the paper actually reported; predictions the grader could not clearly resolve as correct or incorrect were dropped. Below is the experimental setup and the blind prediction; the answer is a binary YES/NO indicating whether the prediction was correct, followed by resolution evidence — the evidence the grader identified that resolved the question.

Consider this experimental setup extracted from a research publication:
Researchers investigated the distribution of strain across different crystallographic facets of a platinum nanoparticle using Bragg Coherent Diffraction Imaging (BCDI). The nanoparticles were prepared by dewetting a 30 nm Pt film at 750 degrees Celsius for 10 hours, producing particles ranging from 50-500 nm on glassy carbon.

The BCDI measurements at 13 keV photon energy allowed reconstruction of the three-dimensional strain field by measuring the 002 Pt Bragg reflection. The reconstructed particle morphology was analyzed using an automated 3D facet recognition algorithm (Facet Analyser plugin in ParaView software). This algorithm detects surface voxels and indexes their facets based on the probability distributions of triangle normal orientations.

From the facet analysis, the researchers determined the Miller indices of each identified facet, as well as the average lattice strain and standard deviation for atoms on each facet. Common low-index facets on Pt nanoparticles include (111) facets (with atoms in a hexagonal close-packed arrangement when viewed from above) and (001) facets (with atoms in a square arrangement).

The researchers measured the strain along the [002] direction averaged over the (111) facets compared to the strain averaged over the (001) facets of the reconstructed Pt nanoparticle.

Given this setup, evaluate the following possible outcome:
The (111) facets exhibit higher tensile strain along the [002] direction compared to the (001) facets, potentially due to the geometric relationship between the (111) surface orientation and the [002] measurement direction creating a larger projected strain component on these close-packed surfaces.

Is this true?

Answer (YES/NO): NO